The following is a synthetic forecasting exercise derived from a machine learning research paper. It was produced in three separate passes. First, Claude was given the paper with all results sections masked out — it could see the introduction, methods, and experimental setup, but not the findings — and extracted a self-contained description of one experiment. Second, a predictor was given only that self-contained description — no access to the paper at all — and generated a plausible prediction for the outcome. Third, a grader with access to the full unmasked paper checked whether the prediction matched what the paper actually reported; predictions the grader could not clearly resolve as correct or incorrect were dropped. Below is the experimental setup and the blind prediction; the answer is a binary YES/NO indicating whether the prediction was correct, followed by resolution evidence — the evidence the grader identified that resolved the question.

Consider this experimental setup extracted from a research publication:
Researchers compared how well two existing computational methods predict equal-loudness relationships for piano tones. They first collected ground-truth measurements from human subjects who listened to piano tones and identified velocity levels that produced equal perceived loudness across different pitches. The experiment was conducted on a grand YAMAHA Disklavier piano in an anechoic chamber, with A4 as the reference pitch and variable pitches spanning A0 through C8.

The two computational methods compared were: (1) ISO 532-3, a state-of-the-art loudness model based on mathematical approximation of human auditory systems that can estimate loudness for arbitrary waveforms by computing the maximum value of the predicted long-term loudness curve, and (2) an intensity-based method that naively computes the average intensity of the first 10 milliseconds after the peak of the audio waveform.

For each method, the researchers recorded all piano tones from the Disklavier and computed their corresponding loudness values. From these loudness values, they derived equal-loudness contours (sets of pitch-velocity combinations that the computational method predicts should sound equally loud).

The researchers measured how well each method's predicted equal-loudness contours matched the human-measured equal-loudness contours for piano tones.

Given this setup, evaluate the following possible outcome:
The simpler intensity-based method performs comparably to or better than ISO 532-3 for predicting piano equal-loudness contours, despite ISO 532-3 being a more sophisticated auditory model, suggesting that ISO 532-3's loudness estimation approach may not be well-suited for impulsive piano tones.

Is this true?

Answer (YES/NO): NO